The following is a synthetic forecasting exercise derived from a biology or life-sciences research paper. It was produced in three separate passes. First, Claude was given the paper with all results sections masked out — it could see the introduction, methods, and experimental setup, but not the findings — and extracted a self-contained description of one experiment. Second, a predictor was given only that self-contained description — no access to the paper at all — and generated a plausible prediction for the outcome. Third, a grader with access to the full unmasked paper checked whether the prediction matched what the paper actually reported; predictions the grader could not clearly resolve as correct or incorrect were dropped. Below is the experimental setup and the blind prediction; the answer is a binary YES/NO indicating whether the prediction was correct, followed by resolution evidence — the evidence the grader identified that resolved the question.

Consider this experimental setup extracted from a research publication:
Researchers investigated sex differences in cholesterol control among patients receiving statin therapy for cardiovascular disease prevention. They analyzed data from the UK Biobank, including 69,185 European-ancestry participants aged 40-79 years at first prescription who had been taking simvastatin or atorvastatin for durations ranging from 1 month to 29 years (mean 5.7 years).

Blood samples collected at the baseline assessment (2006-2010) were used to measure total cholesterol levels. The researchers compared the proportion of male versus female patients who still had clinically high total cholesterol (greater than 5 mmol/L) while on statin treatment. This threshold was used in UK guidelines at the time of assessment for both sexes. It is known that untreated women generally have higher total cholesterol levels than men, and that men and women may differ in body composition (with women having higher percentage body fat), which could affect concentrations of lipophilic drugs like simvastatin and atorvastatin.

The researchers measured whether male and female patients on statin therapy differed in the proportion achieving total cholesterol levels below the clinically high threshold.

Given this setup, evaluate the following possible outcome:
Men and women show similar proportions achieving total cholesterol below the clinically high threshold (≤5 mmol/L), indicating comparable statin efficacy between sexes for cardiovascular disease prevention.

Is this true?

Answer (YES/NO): NO